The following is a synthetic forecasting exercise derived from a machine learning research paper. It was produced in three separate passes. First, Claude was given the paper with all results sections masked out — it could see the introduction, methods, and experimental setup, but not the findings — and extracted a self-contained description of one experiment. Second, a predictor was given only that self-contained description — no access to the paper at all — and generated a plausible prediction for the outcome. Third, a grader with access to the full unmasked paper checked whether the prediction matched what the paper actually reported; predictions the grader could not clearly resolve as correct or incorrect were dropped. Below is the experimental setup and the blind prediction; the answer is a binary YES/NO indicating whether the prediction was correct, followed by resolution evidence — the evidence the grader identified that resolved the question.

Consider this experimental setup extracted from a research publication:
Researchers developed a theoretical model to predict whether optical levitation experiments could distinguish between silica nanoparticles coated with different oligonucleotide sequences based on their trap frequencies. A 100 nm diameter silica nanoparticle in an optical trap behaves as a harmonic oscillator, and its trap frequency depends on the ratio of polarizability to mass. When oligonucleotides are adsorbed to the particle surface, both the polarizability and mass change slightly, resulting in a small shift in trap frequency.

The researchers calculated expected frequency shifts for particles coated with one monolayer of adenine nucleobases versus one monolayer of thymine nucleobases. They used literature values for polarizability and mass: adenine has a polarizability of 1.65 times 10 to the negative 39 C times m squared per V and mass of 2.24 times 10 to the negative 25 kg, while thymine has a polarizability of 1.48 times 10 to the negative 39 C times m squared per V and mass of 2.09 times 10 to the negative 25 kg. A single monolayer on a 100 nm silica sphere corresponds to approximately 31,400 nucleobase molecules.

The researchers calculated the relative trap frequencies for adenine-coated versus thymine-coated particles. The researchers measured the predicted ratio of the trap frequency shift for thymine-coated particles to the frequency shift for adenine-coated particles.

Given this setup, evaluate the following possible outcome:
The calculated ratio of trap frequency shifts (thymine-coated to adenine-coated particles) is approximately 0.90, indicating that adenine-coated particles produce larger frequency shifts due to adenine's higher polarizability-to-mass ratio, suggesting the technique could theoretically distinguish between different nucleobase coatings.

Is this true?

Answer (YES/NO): NO